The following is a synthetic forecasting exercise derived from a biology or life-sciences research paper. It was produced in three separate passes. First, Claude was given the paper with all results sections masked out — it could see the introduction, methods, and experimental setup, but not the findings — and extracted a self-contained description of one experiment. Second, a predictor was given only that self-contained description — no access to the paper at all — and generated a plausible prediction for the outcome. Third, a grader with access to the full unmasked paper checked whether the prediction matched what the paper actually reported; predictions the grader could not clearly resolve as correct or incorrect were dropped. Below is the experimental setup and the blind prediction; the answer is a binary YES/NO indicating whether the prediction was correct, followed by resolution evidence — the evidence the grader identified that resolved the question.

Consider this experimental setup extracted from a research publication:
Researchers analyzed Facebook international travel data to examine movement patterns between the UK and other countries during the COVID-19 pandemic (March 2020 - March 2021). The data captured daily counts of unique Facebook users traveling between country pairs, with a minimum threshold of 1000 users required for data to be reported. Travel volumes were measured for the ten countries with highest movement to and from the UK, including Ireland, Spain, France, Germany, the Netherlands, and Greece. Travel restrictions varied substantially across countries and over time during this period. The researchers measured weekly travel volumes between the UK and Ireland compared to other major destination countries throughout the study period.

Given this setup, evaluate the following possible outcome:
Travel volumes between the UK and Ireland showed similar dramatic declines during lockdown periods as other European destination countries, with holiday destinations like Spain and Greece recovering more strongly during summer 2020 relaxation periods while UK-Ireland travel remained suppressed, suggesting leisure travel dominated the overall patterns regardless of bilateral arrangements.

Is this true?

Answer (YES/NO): NO